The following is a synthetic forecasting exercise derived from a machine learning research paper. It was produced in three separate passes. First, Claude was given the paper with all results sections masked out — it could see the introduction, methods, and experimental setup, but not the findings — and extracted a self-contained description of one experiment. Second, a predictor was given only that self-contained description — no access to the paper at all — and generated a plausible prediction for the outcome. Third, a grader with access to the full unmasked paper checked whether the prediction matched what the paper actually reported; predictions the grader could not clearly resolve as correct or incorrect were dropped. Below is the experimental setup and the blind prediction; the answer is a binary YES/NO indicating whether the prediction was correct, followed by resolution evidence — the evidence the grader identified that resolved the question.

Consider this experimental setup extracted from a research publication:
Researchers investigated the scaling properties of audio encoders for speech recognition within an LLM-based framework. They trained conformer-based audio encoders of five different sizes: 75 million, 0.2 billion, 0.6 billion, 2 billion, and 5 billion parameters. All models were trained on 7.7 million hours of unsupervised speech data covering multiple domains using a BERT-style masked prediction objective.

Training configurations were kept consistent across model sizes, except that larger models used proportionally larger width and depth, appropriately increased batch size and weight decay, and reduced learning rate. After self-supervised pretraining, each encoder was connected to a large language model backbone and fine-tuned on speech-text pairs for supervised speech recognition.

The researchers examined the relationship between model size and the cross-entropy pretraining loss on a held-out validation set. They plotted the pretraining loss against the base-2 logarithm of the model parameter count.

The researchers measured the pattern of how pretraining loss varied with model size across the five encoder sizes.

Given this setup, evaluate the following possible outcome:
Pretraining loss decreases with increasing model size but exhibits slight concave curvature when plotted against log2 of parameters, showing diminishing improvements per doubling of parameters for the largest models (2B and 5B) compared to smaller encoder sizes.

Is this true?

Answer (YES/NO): NO